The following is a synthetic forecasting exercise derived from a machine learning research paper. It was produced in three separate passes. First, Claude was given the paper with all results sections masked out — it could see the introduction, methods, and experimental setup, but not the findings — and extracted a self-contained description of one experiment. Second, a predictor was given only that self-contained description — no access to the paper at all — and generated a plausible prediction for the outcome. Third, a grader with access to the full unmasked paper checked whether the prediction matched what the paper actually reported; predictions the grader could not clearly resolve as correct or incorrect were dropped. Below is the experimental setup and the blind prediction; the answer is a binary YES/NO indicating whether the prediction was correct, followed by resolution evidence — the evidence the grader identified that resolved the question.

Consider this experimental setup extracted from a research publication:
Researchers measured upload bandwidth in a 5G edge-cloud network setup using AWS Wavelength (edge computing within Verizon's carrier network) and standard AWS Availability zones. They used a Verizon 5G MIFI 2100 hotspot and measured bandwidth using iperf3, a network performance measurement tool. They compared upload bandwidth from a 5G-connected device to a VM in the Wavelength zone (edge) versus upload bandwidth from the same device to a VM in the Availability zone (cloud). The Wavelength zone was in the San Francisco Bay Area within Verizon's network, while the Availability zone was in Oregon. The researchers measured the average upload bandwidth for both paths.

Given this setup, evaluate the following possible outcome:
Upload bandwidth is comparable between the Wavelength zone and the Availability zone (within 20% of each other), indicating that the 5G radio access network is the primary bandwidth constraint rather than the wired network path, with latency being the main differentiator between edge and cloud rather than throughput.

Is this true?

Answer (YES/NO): NO